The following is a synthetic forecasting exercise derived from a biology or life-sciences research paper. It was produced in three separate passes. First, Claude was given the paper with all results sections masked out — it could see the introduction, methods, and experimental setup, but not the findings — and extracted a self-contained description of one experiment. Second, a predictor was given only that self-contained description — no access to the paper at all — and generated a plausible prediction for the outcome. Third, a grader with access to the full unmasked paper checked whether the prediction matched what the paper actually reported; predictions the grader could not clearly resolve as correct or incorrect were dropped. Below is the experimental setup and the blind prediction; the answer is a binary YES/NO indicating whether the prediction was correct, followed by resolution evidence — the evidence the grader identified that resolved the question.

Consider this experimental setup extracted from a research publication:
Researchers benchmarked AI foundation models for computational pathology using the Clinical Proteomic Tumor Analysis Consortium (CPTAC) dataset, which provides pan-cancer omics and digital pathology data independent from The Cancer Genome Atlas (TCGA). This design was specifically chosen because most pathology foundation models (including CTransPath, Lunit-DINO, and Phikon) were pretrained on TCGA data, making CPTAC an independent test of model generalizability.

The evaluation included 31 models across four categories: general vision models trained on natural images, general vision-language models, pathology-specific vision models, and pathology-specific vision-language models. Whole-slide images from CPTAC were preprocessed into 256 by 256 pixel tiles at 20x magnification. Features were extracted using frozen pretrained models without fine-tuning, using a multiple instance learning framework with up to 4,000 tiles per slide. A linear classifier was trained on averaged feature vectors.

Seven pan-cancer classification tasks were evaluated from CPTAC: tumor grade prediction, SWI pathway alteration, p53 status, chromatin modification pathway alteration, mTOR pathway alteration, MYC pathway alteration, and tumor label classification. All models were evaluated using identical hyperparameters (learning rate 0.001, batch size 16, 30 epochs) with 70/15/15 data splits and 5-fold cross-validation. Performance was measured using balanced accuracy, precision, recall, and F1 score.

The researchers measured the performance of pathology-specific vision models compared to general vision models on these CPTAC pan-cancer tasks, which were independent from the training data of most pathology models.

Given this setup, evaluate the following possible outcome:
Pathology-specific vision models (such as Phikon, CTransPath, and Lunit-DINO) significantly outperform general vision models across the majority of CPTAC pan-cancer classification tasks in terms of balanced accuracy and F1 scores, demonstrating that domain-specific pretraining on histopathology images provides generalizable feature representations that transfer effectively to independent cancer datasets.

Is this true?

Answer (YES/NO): NO